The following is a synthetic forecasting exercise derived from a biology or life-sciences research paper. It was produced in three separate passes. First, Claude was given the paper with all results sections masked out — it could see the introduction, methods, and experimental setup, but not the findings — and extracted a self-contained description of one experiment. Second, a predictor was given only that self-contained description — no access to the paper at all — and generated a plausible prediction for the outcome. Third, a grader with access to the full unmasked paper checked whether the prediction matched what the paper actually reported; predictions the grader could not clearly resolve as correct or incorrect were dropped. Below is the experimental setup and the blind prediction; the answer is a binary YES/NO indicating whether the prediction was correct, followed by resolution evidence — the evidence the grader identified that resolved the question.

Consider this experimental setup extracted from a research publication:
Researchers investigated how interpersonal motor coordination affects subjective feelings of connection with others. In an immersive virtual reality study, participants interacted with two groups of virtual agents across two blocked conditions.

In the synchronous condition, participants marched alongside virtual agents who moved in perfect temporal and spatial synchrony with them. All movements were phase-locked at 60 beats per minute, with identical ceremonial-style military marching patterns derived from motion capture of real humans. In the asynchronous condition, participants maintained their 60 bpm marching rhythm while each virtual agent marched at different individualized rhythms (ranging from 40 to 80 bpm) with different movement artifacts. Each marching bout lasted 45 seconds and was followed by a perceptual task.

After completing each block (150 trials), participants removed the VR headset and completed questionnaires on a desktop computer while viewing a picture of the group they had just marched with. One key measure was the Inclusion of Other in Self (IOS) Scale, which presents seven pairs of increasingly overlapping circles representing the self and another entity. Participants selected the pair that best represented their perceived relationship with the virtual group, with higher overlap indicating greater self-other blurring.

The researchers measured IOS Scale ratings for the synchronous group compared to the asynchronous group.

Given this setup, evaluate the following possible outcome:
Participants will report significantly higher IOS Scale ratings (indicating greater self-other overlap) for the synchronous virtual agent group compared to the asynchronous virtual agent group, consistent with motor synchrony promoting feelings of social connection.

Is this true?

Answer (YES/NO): YES